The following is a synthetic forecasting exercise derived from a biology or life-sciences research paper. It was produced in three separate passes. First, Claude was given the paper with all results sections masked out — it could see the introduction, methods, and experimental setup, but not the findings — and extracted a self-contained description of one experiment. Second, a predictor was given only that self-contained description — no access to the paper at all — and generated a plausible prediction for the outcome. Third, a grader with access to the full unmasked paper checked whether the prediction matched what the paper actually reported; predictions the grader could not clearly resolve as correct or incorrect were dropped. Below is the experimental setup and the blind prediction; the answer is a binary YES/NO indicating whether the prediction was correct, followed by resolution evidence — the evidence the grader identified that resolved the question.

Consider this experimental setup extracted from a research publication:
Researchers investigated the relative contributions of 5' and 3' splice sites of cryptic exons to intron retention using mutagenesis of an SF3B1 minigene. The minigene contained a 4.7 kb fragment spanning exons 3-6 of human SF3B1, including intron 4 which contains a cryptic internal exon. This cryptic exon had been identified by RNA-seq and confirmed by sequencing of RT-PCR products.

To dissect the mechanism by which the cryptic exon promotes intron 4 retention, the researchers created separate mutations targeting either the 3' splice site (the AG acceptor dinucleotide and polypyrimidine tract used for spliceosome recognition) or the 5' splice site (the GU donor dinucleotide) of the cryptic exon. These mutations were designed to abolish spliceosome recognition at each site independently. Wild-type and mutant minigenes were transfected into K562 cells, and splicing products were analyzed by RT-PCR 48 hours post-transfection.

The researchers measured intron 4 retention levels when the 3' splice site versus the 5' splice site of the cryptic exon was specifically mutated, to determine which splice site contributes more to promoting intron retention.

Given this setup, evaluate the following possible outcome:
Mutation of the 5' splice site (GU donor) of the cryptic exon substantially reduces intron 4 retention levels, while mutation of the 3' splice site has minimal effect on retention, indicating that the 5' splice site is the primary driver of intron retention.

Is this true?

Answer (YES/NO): NO